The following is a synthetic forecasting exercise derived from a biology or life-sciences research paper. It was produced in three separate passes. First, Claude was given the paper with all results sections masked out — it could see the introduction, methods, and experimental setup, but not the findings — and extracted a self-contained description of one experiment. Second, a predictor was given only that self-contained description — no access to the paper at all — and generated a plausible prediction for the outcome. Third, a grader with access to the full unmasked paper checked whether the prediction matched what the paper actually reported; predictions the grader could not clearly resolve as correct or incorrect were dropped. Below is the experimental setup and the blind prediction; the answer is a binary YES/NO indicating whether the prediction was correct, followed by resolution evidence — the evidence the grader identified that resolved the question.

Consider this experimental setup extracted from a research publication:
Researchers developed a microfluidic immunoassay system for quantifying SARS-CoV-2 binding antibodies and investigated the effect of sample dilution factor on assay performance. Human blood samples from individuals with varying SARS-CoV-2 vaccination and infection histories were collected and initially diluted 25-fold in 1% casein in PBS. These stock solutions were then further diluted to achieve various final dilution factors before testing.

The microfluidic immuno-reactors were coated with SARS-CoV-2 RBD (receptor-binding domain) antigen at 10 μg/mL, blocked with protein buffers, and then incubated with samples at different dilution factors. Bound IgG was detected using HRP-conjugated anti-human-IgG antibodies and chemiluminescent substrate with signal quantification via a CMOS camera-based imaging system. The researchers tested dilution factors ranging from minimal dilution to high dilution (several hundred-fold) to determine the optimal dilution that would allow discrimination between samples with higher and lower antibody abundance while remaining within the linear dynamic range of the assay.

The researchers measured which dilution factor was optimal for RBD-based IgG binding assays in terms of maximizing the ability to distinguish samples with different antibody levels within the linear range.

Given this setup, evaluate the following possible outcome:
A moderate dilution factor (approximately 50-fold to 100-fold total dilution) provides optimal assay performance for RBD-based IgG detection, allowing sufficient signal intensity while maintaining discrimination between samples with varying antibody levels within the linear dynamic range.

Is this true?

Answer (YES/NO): NO